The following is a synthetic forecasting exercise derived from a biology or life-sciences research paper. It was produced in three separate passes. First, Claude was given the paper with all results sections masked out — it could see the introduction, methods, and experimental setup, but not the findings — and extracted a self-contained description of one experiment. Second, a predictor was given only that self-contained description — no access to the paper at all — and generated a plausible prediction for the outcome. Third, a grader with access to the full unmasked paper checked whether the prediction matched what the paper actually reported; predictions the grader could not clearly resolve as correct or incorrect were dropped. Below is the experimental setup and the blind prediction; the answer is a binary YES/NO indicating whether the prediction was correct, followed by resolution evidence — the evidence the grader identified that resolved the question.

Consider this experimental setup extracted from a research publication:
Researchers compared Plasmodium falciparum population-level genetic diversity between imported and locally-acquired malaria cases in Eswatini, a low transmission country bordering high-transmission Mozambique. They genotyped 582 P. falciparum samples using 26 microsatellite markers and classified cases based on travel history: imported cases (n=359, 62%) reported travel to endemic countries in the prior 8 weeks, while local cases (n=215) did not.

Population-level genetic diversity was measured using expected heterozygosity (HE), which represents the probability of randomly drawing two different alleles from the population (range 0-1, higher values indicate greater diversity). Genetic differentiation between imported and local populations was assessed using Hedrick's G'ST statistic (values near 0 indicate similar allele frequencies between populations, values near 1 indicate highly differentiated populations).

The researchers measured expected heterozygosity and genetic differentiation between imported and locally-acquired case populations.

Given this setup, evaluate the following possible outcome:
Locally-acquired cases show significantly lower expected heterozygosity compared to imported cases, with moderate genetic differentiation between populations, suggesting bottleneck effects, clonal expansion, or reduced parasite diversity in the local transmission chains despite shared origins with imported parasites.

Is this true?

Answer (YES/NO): NO